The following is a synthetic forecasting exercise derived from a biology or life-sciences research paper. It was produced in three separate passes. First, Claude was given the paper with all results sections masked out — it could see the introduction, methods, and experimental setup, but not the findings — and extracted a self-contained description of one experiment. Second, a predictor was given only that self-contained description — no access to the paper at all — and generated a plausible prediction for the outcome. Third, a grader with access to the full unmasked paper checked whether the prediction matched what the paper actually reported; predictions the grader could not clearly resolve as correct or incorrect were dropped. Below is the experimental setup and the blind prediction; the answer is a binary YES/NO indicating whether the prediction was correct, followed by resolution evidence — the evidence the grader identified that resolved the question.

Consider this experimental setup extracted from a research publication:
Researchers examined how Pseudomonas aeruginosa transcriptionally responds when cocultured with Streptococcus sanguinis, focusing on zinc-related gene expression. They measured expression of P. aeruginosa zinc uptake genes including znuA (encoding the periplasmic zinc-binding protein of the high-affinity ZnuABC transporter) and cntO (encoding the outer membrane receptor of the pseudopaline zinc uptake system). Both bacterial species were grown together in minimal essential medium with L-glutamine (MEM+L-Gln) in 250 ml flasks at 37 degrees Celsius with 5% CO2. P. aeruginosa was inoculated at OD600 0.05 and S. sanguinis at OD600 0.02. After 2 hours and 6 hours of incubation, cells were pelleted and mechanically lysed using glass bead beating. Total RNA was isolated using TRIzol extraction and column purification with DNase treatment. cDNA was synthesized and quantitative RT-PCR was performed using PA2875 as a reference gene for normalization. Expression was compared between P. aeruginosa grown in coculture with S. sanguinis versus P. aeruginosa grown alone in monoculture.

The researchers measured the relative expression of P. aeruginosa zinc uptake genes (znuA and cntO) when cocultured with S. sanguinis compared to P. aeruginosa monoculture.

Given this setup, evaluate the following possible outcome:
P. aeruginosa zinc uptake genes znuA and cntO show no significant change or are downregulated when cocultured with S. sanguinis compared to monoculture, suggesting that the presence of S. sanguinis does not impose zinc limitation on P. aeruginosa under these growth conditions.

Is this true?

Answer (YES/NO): YES